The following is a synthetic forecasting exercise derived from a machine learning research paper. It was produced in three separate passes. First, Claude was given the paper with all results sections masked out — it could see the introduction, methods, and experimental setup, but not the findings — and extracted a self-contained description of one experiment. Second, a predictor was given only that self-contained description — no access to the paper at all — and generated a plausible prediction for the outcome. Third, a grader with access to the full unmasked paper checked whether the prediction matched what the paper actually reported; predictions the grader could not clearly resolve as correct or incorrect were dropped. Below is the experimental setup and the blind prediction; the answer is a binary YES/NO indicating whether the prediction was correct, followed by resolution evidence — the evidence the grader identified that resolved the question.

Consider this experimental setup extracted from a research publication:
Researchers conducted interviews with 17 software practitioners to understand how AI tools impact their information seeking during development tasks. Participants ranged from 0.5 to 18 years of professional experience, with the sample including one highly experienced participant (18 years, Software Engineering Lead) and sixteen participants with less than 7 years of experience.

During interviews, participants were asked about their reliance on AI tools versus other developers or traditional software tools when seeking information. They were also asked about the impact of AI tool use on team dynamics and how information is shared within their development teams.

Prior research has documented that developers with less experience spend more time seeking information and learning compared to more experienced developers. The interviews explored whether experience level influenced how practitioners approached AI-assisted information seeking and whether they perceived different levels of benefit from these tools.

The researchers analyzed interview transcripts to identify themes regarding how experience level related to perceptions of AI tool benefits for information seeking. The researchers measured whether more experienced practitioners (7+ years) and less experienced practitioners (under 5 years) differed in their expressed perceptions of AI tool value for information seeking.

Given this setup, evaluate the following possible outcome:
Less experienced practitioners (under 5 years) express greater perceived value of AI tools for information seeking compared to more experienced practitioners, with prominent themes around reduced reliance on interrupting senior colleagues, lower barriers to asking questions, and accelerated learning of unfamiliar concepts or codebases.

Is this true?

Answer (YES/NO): YES